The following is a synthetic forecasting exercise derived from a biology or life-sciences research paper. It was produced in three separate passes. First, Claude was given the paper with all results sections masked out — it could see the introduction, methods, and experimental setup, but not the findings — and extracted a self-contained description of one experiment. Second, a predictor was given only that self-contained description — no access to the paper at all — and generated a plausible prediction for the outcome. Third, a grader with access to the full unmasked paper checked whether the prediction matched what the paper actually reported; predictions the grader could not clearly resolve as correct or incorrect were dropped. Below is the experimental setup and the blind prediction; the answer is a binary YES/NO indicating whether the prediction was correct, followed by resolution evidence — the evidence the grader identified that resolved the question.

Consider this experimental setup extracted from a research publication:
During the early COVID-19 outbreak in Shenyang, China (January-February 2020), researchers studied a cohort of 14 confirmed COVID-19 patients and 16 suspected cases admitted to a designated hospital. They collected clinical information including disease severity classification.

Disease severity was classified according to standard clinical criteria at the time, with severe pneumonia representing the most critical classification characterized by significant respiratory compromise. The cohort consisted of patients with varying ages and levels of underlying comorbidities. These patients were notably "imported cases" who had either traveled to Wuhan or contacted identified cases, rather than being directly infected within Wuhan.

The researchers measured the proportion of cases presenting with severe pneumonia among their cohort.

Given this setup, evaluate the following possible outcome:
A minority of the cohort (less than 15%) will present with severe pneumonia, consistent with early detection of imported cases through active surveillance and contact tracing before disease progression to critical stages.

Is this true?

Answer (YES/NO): YES